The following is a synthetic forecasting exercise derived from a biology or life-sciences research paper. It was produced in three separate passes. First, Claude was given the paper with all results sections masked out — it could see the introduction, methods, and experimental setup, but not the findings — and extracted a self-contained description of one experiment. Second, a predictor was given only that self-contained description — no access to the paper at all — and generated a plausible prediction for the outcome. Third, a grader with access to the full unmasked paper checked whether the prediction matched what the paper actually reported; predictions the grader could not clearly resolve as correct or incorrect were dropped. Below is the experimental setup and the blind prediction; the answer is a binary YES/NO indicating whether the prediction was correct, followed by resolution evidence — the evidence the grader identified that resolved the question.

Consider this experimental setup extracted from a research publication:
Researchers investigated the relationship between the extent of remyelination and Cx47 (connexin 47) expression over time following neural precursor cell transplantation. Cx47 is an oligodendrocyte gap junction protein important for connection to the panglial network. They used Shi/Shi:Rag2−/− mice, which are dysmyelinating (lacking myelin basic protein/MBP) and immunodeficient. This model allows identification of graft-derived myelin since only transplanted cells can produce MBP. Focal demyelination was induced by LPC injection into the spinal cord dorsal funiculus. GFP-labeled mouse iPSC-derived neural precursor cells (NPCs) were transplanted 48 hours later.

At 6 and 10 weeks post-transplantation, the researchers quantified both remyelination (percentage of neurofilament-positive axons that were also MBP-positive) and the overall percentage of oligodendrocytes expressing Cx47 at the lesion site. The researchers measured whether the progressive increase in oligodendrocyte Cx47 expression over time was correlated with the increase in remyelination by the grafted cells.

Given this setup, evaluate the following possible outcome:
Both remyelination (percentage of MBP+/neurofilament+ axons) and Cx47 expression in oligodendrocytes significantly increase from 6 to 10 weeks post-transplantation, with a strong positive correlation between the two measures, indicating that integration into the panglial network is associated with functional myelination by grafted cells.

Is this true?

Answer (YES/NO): NO